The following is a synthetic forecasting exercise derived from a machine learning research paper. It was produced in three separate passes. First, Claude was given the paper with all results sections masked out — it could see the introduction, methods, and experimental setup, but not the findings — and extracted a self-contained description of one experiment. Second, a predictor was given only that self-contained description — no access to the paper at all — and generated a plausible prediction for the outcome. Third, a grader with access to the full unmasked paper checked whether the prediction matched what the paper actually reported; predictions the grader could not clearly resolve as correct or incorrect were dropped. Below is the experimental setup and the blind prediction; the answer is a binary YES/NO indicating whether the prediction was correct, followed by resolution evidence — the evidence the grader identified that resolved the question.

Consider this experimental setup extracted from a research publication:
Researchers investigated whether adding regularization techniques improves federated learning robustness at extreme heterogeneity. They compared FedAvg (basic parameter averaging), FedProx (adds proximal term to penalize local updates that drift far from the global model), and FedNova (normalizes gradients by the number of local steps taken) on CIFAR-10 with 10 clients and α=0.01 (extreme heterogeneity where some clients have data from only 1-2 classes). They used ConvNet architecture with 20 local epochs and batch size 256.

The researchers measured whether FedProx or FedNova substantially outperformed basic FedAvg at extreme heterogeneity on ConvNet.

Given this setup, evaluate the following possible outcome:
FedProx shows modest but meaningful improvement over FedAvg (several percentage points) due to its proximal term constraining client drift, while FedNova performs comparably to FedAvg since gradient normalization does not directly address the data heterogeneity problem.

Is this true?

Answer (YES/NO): NO